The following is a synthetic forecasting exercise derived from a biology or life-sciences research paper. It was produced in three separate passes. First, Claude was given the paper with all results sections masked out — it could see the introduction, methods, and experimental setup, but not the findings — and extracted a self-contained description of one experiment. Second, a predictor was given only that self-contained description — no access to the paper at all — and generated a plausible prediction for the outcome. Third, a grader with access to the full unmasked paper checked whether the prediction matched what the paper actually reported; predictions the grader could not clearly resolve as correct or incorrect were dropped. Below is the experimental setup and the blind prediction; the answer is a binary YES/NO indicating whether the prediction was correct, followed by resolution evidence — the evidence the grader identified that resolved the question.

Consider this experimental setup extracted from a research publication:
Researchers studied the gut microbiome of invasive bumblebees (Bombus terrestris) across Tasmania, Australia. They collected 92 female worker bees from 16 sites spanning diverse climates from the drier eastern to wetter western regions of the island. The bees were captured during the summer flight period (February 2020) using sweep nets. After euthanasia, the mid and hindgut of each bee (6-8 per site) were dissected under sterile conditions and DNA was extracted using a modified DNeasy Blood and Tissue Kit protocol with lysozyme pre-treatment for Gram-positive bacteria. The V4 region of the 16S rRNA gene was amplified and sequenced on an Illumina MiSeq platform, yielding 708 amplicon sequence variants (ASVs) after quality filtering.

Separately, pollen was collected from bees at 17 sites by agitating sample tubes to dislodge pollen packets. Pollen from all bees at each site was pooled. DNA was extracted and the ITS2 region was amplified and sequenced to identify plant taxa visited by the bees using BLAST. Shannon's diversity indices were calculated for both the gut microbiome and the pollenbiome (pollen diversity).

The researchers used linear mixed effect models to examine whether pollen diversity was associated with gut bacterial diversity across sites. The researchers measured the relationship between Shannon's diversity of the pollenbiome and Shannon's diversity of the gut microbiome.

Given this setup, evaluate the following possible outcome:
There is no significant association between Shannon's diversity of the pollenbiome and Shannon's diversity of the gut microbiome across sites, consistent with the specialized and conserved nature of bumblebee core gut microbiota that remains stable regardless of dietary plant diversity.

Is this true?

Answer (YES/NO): NO